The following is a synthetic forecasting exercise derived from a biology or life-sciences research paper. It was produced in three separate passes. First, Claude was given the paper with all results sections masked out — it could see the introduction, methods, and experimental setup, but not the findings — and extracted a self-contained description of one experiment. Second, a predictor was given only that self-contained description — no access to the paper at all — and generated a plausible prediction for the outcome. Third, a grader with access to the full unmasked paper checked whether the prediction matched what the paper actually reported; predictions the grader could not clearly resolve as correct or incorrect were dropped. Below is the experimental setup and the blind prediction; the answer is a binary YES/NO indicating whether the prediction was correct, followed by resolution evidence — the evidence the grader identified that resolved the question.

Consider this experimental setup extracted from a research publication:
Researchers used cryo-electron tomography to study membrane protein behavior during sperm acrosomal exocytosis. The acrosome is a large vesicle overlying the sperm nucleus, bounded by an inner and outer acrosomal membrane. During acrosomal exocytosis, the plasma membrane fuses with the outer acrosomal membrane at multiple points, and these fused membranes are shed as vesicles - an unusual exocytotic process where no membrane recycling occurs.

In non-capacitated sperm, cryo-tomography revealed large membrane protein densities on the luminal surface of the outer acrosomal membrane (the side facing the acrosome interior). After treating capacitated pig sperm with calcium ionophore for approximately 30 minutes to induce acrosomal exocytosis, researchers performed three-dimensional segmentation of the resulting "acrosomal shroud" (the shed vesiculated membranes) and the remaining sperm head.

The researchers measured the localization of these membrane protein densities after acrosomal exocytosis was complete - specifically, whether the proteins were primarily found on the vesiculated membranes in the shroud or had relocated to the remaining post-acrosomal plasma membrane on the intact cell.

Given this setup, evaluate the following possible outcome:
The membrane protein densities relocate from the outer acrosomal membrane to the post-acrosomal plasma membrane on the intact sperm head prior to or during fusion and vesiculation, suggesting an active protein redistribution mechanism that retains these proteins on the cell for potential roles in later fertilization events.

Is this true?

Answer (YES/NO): NO